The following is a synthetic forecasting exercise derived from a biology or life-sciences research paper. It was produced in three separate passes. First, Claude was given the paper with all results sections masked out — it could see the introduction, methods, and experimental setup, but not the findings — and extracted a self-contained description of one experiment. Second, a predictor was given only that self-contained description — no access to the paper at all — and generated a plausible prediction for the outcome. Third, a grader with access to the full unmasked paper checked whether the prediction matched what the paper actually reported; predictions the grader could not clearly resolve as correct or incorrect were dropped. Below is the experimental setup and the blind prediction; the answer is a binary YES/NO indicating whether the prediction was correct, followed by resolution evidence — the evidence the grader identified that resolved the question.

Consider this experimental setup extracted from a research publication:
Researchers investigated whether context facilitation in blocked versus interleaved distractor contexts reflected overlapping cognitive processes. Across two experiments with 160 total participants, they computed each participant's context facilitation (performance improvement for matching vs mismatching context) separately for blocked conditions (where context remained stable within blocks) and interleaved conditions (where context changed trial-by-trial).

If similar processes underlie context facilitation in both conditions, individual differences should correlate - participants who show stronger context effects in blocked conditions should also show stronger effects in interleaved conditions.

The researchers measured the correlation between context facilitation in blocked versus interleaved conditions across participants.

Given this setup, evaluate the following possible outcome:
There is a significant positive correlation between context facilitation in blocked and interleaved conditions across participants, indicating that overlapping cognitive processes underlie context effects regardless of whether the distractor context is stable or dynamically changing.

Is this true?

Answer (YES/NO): NO